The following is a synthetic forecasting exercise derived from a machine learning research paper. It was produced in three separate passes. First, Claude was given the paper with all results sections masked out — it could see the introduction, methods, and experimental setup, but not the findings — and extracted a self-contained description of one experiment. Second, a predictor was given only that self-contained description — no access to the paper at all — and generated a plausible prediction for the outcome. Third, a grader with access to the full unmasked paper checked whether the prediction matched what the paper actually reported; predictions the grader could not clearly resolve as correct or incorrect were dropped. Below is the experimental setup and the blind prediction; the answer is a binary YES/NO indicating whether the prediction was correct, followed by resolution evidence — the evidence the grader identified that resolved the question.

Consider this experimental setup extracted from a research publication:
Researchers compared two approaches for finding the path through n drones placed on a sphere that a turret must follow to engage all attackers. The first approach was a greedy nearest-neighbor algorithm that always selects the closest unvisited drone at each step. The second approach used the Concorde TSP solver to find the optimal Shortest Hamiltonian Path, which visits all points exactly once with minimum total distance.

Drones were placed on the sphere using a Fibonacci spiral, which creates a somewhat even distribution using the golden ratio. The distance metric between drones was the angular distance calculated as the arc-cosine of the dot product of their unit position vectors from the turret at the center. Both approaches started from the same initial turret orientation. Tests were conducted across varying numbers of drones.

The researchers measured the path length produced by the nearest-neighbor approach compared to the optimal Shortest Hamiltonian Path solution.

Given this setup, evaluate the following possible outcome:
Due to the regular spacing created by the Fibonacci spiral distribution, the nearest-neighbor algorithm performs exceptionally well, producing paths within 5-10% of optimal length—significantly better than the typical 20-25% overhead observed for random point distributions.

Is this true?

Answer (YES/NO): NO